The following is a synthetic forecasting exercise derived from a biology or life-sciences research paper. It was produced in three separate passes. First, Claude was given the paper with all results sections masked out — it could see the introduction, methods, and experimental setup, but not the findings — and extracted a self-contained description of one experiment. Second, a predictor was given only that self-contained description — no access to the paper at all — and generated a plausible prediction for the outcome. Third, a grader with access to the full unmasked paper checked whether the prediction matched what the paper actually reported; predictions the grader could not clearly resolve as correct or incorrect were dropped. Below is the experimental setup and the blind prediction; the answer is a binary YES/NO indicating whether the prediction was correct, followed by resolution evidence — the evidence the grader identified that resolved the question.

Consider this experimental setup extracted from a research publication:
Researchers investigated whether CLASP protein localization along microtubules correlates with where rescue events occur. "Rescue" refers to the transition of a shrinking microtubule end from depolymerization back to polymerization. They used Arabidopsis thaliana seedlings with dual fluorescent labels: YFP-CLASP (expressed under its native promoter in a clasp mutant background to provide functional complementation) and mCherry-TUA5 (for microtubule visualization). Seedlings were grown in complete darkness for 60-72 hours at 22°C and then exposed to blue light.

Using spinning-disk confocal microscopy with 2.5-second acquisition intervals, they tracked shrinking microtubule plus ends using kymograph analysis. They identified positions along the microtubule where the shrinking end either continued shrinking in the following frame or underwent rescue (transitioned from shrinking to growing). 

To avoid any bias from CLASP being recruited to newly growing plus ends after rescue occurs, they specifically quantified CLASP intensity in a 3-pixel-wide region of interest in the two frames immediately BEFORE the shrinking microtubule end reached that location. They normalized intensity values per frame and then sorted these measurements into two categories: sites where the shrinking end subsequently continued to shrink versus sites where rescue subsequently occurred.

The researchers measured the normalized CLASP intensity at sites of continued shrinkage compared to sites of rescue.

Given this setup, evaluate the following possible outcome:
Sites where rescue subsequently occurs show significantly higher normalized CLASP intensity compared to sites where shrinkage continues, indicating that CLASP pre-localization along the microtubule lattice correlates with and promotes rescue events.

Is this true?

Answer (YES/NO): YES